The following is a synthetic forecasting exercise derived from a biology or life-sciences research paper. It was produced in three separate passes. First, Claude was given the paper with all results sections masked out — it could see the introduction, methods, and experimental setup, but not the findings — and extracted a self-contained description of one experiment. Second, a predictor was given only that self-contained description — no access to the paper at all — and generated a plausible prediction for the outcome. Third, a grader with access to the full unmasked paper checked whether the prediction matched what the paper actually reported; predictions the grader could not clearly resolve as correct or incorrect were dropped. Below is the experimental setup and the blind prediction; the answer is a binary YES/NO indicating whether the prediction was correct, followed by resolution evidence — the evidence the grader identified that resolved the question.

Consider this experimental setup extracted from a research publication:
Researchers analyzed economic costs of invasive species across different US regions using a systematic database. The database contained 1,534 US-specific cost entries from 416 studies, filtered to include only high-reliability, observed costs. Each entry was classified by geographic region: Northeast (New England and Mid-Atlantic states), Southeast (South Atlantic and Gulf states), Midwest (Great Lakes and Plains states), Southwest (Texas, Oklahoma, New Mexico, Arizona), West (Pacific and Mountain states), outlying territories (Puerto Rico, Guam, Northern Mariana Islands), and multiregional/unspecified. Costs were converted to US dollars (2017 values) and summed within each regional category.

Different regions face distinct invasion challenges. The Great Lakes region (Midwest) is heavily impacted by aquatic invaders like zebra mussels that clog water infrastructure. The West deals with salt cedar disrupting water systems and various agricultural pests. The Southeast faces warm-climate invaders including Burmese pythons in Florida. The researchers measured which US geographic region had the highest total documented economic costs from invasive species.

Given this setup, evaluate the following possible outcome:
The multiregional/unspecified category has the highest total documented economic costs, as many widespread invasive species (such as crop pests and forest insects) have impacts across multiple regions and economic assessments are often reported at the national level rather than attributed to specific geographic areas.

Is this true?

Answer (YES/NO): YES